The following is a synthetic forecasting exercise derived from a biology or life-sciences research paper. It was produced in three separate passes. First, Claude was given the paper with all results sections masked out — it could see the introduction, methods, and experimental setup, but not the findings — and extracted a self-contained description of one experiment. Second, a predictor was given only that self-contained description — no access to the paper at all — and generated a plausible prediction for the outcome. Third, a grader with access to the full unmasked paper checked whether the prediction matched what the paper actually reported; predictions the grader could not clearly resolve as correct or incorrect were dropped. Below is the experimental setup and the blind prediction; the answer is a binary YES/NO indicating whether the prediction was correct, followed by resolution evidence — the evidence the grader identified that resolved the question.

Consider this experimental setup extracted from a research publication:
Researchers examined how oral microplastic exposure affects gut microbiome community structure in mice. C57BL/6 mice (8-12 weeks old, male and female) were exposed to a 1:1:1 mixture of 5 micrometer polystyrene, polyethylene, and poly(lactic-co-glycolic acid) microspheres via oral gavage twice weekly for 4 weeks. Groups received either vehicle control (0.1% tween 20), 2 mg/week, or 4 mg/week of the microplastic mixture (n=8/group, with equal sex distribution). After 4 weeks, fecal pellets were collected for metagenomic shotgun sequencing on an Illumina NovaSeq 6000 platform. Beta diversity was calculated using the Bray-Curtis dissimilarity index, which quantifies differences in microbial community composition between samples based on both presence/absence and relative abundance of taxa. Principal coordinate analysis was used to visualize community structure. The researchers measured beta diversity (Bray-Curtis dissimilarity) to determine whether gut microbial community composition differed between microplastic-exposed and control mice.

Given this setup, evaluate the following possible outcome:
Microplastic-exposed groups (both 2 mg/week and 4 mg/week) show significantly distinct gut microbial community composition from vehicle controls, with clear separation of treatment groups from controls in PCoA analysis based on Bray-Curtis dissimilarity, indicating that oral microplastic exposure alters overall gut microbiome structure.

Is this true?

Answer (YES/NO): NO